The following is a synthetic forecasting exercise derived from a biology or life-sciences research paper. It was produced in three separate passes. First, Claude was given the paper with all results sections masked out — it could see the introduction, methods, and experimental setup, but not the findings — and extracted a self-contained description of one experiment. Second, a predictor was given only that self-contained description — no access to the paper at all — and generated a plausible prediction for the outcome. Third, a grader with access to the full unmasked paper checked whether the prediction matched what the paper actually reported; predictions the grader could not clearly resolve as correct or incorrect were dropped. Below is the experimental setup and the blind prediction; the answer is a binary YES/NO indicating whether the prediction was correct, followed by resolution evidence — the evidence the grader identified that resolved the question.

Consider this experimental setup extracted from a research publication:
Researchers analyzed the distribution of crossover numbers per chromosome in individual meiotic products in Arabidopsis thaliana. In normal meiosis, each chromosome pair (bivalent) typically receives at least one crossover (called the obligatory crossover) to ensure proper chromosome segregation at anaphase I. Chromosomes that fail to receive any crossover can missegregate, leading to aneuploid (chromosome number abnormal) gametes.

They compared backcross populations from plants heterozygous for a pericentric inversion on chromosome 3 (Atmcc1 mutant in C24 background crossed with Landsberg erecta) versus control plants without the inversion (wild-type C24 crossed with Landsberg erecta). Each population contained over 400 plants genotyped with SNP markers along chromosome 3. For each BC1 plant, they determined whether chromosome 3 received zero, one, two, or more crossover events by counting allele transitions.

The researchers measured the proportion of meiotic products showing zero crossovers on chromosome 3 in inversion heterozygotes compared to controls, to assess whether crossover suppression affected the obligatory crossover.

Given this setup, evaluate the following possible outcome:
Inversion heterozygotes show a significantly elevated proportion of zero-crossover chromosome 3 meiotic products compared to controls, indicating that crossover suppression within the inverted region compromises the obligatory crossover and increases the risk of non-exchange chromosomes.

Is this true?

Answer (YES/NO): NO